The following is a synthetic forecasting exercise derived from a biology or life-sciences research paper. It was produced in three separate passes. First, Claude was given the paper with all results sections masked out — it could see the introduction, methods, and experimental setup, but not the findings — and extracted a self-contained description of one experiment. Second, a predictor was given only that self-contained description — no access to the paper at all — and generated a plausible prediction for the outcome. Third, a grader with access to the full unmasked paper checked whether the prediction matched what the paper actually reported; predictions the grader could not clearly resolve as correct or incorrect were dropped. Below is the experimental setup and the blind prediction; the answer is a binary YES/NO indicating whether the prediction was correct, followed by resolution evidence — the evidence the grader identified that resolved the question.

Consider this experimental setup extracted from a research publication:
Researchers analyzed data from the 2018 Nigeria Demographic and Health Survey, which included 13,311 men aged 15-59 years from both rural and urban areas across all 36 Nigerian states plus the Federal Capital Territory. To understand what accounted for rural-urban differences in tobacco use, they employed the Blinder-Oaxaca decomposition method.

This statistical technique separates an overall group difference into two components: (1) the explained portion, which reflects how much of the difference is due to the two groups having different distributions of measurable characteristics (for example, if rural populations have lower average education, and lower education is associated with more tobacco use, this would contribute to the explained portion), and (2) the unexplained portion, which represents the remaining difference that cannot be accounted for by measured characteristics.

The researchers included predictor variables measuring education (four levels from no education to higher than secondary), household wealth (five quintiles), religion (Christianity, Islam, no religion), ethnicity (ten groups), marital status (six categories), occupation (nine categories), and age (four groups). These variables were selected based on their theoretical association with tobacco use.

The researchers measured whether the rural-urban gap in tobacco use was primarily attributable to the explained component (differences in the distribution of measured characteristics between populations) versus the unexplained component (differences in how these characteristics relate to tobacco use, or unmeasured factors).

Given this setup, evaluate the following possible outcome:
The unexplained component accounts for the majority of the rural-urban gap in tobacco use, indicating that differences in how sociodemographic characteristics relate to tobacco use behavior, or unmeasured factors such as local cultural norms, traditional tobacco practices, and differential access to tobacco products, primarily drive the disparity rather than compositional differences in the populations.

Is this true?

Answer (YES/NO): NO